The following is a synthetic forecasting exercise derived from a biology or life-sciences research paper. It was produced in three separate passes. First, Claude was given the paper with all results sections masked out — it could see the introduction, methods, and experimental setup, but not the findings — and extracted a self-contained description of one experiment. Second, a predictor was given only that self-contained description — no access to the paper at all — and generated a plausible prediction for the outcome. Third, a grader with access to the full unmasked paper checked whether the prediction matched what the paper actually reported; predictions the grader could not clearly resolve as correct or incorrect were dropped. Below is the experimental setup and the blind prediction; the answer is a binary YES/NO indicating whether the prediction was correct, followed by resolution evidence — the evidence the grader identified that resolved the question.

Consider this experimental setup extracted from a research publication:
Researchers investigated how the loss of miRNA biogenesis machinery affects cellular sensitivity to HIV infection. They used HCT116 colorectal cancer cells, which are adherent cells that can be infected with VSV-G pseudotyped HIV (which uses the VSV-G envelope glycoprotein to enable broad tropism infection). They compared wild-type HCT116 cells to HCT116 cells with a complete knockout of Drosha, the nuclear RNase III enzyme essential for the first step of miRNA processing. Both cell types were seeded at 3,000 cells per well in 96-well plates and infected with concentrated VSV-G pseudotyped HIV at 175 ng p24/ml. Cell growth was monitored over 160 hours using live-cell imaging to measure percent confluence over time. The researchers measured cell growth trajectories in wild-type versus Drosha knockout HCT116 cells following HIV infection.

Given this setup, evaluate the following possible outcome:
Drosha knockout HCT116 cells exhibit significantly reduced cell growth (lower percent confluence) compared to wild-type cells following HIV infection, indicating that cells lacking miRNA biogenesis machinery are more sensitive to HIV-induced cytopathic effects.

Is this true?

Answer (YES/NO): YES